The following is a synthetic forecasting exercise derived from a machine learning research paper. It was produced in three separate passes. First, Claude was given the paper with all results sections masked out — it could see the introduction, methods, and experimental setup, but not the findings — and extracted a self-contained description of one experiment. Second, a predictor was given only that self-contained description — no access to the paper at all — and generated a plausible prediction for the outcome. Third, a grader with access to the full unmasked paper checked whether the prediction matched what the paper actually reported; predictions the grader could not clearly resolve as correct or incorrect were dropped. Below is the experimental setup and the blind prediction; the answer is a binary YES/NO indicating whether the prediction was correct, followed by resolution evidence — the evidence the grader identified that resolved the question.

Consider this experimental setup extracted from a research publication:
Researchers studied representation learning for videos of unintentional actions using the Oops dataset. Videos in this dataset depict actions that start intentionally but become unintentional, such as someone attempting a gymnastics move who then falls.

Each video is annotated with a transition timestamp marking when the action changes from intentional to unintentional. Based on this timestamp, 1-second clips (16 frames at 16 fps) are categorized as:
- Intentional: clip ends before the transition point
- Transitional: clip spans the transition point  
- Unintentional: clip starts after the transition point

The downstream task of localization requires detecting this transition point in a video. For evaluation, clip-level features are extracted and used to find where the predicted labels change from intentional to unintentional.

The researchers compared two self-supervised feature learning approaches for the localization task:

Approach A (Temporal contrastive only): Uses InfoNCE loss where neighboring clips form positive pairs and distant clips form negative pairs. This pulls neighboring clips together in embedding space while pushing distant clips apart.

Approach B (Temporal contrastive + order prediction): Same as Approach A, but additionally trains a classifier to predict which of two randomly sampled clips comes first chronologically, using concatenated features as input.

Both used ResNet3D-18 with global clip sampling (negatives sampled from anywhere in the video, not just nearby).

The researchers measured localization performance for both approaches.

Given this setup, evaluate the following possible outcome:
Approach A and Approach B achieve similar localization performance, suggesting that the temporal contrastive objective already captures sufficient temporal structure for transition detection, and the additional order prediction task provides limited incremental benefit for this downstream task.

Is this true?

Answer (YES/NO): NO